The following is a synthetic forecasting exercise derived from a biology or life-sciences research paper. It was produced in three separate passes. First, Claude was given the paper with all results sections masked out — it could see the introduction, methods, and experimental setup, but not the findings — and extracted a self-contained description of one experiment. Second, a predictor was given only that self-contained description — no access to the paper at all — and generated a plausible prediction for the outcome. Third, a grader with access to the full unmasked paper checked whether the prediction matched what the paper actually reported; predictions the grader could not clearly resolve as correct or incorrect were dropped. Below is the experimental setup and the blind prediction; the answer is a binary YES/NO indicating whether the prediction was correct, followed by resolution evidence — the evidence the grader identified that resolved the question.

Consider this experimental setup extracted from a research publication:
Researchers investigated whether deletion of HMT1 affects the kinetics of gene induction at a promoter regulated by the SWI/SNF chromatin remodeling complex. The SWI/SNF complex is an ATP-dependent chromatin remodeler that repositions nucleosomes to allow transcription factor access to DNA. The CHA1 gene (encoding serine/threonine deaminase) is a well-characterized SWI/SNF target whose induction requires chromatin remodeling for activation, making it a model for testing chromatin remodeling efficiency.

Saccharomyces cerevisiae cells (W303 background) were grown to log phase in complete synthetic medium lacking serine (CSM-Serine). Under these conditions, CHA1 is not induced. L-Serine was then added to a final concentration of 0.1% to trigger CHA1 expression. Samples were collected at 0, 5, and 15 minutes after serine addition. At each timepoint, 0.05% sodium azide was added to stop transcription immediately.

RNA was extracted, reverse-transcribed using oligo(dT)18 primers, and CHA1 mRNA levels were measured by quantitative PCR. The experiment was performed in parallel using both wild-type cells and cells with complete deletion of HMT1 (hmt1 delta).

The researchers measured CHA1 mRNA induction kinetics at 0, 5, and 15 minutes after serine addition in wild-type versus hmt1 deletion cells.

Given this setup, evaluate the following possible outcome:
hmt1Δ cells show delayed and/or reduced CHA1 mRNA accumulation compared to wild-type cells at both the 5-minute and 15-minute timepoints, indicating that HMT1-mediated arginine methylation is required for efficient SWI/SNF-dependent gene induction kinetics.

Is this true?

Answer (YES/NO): YES